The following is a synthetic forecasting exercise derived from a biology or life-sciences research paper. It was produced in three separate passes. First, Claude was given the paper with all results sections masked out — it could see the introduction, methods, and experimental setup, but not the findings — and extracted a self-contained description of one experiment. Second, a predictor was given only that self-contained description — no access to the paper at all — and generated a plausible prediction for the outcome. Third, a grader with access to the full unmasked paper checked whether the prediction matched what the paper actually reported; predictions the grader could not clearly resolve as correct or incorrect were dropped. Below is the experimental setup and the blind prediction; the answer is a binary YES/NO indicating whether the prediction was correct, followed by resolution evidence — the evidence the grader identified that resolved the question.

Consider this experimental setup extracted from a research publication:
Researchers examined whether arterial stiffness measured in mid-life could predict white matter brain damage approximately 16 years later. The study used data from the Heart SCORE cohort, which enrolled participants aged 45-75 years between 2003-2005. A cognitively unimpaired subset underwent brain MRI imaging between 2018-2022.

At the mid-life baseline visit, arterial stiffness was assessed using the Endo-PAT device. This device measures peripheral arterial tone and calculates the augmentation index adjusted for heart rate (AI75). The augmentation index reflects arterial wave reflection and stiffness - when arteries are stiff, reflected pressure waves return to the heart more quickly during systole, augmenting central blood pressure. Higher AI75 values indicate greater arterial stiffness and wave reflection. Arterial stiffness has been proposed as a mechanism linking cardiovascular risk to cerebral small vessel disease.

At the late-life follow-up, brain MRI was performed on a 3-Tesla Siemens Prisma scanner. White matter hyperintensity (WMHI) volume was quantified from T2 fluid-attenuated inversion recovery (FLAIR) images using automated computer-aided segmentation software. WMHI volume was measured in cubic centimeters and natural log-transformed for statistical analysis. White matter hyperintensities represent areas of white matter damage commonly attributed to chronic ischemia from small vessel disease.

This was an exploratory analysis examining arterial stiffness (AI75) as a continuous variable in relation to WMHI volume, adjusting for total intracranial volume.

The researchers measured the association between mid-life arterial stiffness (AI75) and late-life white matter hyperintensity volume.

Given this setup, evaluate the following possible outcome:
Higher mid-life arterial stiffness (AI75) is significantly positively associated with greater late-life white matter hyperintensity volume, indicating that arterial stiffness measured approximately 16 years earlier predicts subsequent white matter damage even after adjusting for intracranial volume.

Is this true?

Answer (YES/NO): NO